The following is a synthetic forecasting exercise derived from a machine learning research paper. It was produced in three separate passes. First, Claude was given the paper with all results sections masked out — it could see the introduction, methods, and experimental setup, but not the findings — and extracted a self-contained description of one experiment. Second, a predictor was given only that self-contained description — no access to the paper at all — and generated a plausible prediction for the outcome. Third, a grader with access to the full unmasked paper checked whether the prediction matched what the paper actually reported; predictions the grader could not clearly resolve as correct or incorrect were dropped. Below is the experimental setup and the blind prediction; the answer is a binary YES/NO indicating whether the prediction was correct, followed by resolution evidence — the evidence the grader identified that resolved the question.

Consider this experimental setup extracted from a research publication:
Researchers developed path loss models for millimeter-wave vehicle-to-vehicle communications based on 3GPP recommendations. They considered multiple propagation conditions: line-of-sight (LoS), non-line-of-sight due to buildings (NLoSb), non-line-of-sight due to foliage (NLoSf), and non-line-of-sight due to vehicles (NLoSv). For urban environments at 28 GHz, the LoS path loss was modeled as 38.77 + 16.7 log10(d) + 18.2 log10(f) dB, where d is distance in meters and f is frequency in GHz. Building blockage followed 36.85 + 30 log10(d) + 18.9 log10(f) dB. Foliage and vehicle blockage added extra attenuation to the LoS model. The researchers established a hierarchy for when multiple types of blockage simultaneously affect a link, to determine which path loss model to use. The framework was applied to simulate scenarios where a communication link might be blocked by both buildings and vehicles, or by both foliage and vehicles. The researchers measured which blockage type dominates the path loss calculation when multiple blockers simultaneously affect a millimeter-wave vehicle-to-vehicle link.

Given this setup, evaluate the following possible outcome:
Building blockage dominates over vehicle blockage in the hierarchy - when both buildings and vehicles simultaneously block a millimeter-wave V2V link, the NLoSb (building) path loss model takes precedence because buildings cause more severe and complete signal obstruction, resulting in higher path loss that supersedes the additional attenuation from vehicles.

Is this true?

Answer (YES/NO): YES